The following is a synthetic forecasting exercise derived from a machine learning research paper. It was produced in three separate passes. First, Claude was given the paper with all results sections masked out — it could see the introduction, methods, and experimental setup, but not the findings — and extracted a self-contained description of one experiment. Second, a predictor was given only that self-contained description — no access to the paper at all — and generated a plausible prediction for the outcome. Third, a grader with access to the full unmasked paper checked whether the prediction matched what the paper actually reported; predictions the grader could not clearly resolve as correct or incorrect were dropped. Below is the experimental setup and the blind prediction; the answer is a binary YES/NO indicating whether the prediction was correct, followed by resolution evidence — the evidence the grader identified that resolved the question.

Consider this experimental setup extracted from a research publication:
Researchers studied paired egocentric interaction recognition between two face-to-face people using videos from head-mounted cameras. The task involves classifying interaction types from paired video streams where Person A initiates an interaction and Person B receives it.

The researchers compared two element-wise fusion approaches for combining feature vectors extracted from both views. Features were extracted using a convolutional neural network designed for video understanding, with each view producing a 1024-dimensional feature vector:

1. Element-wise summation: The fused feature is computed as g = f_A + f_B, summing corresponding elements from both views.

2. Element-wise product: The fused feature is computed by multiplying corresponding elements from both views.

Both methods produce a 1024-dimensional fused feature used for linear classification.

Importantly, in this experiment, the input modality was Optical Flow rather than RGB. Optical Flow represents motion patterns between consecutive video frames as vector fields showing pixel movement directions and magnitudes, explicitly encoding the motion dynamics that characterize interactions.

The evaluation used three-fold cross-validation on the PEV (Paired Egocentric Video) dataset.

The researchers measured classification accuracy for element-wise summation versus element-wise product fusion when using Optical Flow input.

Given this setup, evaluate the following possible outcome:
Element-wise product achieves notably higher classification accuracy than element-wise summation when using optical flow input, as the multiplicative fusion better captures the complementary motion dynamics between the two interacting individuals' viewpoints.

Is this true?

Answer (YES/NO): NO